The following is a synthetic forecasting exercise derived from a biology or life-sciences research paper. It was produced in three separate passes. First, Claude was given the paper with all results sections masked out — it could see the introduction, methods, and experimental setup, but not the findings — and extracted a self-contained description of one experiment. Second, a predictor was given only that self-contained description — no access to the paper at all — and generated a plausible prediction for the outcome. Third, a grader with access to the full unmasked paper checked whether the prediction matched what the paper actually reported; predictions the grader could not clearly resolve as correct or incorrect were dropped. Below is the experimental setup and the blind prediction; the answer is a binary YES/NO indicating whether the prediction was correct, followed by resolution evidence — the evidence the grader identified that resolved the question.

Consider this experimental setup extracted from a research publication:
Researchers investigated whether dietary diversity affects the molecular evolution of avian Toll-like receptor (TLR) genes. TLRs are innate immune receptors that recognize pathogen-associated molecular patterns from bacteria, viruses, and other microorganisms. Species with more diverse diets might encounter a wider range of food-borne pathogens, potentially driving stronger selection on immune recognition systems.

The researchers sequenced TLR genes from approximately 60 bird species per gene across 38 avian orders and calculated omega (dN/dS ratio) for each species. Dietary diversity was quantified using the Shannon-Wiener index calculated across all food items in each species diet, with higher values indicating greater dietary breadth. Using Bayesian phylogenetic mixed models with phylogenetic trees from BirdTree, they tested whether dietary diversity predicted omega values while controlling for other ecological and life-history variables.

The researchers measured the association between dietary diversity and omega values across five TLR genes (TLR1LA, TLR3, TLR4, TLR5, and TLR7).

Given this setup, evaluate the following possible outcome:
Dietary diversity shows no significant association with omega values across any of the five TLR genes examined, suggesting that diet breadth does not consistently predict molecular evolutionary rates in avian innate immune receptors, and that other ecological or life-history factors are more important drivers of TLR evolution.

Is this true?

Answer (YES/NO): NO